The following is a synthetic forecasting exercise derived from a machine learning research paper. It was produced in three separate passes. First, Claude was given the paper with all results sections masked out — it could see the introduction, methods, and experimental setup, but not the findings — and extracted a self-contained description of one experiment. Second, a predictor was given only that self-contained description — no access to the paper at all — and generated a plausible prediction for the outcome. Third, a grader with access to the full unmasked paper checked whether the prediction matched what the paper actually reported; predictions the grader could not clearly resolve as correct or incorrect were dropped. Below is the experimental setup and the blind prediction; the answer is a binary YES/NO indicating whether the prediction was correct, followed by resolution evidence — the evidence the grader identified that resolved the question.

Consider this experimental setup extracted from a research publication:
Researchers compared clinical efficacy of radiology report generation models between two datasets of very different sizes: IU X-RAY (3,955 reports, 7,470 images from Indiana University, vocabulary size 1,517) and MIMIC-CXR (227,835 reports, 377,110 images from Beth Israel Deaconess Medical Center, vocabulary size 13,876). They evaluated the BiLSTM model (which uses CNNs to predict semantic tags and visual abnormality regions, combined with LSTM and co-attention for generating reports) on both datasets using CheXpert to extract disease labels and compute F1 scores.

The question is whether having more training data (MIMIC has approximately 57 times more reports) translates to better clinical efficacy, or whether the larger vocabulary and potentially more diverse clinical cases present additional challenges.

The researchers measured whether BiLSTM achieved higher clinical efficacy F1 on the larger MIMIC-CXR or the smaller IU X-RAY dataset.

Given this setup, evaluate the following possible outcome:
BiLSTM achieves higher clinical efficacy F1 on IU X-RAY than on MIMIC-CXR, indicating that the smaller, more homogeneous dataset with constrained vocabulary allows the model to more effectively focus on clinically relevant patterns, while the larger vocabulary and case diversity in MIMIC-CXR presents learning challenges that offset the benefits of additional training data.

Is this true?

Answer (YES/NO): YES